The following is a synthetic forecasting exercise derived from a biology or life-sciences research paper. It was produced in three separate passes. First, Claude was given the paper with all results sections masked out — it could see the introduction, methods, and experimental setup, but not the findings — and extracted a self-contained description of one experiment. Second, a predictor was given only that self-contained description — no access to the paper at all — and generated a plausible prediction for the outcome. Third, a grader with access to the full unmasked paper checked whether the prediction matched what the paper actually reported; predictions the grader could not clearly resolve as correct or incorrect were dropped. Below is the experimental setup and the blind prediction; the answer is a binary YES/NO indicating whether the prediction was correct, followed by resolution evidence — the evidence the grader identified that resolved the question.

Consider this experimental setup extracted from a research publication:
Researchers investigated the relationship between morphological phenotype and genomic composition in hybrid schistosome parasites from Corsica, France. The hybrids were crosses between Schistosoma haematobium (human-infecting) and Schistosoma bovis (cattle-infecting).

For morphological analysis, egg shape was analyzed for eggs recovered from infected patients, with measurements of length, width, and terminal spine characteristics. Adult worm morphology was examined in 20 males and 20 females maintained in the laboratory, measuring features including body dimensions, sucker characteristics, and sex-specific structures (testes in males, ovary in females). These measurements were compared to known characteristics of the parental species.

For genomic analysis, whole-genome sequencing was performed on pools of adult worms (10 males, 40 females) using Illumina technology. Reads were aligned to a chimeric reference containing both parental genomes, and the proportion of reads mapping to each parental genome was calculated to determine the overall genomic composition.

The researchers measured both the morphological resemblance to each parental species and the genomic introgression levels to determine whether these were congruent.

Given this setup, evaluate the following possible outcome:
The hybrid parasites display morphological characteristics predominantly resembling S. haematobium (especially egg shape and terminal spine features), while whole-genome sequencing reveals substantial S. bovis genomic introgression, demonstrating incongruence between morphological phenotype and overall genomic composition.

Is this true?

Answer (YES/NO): NO